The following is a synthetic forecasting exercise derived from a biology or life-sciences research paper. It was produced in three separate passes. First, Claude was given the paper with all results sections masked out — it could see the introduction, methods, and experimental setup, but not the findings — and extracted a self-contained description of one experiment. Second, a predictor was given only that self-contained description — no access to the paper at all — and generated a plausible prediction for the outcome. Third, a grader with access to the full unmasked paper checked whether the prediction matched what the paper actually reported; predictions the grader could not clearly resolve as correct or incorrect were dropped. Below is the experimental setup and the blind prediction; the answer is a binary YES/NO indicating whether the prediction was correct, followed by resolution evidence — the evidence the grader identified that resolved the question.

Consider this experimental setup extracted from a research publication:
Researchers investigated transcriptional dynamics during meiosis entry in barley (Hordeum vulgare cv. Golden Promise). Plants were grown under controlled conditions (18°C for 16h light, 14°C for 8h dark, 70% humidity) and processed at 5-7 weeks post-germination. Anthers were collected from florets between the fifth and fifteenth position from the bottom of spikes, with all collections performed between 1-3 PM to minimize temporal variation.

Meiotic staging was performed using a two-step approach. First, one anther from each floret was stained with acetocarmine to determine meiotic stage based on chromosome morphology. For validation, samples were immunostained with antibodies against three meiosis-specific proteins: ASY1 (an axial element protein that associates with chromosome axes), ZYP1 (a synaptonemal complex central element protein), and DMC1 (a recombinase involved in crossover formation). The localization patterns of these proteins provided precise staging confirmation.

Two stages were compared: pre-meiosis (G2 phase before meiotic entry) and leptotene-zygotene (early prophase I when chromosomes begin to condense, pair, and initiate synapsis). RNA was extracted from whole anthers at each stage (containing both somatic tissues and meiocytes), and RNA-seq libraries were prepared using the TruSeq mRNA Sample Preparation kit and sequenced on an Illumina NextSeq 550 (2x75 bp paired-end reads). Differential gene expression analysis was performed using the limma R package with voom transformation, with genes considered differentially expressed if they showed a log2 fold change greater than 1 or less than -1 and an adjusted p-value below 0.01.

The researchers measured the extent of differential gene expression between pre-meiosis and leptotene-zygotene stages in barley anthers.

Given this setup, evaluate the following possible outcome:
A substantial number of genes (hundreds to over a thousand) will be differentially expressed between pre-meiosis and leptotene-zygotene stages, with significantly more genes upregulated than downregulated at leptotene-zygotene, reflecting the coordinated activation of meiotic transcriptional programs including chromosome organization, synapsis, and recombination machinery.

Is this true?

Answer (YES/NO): NO